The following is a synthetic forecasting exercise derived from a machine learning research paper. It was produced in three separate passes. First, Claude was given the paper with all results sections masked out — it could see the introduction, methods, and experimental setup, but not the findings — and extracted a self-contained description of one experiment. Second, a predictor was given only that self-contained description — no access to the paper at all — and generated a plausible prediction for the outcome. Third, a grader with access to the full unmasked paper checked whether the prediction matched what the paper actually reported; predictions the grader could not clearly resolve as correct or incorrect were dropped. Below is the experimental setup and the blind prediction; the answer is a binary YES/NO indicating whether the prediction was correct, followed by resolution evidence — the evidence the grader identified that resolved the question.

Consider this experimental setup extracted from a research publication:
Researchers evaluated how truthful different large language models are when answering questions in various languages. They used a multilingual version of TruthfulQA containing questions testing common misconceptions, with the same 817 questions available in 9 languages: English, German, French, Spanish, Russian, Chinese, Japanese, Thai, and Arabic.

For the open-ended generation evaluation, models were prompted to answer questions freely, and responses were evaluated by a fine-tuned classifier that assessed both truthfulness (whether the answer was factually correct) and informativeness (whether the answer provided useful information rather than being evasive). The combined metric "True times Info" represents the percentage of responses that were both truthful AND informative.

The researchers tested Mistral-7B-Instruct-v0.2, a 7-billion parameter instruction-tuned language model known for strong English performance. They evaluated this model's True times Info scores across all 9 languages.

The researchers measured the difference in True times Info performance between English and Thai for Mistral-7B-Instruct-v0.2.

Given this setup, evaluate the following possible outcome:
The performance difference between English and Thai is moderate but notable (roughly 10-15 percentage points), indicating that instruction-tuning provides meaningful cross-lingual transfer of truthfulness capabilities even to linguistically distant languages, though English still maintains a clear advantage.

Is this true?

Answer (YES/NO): NO